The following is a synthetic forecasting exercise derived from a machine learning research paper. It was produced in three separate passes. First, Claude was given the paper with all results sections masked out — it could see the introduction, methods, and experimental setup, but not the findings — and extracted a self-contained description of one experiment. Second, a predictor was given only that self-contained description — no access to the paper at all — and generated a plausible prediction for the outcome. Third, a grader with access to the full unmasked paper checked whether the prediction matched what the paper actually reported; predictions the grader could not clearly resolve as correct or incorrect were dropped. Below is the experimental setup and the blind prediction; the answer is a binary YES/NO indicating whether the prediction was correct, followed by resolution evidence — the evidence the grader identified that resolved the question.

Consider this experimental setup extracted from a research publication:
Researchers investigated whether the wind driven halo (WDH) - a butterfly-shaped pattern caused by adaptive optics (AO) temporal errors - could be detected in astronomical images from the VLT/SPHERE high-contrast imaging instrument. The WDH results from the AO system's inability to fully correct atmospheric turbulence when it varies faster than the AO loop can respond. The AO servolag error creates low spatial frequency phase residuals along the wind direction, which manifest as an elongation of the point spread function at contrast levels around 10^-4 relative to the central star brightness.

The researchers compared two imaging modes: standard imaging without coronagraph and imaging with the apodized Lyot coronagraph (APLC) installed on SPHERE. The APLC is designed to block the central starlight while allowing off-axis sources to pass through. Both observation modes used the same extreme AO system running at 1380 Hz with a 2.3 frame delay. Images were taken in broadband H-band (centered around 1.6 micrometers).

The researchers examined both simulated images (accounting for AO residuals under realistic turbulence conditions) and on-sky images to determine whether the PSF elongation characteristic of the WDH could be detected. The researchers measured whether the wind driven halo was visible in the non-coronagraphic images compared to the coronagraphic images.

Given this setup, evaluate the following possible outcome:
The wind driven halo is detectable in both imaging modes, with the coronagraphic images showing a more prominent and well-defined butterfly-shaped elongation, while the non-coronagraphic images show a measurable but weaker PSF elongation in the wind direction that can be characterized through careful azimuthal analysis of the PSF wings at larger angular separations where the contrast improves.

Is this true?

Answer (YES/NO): NO